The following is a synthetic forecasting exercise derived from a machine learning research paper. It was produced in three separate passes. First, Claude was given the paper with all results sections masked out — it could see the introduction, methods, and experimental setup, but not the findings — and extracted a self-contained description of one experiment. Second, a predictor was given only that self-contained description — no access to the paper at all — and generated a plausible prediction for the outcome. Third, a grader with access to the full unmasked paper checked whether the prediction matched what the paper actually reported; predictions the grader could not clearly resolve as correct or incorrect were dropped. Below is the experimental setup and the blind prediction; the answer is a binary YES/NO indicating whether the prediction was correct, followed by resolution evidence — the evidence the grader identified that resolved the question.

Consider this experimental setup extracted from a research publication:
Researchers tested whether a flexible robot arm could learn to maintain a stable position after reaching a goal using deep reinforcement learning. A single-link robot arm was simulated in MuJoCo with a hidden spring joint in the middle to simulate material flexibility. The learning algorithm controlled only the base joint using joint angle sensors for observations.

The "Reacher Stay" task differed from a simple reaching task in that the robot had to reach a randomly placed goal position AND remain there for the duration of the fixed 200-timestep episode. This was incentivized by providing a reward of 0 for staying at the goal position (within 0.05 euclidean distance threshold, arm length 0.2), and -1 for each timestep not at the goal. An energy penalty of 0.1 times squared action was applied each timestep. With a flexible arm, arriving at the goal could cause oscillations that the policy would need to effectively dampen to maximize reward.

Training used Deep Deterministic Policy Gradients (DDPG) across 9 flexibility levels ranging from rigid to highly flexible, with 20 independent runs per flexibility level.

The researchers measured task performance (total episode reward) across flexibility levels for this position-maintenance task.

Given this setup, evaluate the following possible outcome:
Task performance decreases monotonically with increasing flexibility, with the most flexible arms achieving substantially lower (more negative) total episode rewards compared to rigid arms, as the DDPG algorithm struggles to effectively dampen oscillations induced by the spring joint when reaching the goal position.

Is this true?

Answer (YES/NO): NO